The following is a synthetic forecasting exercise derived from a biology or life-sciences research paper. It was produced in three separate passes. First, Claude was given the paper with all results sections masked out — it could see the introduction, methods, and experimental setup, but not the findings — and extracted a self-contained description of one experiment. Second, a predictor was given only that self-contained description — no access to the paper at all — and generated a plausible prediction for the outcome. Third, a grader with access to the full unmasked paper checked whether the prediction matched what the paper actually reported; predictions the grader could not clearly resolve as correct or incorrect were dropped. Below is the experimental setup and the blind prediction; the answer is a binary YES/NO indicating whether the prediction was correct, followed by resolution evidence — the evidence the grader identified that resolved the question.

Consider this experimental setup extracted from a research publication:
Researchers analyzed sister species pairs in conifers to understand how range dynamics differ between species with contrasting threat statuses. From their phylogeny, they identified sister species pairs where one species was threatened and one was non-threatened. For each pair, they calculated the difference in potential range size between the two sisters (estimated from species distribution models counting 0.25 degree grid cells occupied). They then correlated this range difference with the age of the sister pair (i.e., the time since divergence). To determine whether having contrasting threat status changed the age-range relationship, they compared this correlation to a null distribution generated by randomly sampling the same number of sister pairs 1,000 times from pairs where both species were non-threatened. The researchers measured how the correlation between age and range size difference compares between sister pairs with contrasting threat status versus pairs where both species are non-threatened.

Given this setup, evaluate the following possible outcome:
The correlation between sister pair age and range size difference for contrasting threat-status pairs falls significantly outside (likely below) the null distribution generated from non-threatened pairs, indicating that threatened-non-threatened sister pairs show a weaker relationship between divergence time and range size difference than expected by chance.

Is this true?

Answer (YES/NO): NO